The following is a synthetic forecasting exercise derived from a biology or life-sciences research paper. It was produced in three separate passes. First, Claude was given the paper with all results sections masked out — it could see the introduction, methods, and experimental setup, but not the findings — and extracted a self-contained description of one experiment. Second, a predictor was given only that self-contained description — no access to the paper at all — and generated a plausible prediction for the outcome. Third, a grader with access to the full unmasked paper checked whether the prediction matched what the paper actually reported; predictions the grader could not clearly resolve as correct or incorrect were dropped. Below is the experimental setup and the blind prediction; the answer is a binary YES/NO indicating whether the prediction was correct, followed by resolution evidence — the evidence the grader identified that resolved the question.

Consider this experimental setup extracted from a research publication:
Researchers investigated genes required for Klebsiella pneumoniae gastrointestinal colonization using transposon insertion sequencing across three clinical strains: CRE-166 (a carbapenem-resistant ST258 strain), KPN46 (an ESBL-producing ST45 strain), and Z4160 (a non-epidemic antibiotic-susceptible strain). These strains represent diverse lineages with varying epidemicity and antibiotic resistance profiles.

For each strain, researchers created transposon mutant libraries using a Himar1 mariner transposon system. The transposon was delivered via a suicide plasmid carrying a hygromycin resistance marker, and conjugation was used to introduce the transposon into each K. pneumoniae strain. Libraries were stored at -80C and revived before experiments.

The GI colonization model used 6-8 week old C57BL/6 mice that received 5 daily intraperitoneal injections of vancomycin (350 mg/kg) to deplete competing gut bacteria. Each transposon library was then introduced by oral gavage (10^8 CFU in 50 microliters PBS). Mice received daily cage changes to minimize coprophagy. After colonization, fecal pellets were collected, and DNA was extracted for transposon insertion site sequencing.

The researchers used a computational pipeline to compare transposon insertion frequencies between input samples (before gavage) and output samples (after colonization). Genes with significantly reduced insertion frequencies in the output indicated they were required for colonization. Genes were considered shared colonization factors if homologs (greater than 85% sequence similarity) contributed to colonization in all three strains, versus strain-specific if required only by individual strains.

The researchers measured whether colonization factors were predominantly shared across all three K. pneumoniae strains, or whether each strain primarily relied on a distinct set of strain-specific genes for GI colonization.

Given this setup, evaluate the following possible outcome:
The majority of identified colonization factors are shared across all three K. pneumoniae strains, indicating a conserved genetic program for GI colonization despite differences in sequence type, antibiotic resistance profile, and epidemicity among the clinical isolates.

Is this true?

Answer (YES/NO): NO